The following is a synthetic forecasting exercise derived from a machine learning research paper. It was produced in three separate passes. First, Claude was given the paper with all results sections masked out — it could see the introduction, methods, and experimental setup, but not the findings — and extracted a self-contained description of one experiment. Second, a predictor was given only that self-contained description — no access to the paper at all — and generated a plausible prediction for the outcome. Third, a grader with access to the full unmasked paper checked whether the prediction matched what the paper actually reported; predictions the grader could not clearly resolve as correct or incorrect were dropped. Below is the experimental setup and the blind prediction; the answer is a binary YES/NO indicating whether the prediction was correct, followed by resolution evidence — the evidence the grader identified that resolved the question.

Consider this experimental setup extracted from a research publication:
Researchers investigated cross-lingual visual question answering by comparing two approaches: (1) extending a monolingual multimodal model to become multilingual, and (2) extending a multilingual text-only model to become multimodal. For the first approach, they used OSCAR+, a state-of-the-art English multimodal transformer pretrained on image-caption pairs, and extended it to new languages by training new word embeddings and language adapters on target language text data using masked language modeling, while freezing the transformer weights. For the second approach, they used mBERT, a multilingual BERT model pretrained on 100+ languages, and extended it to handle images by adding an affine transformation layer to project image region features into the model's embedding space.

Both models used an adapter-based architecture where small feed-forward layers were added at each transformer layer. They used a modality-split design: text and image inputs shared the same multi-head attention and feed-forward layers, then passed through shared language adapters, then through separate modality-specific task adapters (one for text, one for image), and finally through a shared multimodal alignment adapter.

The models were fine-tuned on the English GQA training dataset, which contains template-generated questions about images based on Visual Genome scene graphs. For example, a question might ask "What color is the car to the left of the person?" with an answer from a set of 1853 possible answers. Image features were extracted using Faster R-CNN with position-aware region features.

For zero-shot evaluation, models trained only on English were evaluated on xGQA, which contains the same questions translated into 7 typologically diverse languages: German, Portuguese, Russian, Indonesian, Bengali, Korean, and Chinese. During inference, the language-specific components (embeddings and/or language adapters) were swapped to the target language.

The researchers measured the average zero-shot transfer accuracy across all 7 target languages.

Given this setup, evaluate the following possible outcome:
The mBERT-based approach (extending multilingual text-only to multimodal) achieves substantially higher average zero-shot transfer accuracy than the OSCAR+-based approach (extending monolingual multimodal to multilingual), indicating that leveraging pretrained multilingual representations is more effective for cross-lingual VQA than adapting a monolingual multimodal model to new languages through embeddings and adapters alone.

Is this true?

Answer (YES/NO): YES